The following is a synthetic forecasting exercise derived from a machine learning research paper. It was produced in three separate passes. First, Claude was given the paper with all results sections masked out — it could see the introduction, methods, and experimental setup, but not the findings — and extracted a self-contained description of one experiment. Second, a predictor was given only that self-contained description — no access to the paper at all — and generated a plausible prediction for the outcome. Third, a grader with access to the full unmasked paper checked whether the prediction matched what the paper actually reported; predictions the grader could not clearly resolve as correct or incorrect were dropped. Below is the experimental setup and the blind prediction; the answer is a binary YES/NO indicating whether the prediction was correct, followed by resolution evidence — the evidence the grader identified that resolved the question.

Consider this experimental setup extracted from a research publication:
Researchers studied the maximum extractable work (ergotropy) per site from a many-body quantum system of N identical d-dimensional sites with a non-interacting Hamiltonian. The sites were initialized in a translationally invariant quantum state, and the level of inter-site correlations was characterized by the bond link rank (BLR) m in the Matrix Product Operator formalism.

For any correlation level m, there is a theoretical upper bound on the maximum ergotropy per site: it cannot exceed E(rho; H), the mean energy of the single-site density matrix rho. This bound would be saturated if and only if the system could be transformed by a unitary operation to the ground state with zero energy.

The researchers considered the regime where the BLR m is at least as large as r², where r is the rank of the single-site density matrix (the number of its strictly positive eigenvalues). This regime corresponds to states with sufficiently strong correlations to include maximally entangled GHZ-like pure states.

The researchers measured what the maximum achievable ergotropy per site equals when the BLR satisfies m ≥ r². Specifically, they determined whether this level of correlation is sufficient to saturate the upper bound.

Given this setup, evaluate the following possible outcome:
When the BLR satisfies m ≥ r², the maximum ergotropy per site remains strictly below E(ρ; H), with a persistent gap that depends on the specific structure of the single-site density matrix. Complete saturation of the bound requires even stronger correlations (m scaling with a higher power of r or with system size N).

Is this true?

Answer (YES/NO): NO